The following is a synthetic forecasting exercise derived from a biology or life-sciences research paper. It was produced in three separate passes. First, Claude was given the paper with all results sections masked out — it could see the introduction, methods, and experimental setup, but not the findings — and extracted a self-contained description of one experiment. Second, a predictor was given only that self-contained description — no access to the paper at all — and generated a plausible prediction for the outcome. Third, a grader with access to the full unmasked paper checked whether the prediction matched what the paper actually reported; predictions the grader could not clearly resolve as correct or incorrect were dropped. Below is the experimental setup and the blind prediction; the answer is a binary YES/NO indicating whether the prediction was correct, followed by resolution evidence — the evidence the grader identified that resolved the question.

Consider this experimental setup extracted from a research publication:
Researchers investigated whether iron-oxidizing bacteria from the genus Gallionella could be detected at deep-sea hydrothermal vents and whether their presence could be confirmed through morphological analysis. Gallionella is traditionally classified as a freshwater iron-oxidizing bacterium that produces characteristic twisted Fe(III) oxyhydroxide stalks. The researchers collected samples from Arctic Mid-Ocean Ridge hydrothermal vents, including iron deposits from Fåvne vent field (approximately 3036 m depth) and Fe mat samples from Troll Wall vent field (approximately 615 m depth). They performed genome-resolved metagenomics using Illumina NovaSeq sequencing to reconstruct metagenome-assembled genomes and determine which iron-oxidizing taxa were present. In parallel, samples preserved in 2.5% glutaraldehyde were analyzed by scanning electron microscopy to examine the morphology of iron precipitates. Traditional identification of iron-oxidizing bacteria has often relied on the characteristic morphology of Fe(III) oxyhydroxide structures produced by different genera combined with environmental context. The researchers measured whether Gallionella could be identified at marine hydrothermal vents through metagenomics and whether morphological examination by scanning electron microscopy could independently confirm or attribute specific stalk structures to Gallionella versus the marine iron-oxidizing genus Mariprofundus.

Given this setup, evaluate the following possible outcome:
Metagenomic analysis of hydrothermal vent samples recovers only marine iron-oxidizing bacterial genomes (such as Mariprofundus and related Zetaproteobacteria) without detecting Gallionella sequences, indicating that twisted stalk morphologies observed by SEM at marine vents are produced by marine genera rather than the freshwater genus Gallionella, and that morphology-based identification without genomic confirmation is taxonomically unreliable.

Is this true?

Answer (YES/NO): NO